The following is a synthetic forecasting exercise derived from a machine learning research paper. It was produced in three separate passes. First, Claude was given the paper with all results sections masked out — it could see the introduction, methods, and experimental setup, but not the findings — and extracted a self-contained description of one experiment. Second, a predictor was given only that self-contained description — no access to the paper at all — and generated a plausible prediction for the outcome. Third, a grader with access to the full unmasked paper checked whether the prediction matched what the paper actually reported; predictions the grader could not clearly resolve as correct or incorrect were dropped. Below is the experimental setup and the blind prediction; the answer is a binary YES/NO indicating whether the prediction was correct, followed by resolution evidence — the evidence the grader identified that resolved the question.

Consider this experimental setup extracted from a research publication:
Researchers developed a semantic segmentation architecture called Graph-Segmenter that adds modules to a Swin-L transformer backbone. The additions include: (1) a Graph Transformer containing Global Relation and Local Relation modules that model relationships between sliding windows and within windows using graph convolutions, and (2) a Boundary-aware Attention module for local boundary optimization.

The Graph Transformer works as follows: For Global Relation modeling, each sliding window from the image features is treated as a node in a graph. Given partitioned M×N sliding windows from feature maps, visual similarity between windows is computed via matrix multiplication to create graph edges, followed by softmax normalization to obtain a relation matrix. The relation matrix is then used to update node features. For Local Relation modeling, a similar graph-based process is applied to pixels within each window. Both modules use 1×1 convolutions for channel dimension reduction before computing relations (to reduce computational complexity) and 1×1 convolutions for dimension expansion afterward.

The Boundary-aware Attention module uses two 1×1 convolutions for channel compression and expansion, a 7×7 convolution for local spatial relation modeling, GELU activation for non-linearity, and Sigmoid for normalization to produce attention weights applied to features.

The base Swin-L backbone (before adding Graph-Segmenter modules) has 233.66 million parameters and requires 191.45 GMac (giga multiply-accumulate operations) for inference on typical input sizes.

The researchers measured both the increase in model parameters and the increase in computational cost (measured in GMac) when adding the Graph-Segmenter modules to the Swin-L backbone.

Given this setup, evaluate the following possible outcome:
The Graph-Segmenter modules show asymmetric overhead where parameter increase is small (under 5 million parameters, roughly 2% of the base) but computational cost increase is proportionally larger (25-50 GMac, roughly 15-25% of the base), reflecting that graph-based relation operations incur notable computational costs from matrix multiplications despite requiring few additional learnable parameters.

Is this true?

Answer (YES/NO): NO